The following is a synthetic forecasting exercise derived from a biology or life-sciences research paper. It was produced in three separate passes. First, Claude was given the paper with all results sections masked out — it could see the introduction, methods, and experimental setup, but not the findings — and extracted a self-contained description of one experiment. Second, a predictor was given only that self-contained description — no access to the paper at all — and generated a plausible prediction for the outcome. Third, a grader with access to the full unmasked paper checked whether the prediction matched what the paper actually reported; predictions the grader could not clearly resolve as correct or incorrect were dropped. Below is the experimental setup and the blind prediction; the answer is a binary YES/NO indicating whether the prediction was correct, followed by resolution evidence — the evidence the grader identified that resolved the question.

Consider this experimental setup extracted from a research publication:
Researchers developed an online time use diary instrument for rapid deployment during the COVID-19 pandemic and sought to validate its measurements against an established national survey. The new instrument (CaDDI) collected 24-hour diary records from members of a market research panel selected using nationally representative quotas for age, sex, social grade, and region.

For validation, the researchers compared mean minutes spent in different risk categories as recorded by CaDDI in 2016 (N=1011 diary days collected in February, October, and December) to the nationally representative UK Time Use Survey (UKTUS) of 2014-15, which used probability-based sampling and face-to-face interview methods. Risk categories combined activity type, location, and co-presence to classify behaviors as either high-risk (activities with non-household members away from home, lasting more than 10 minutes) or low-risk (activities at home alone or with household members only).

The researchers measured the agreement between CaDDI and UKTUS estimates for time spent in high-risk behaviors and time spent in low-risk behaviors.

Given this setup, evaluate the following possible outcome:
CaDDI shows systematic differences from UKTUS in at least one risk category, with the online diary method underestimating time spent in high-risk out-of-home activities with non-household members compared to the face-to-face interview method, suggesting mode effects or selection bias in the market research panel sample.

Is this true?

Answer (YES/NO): NO